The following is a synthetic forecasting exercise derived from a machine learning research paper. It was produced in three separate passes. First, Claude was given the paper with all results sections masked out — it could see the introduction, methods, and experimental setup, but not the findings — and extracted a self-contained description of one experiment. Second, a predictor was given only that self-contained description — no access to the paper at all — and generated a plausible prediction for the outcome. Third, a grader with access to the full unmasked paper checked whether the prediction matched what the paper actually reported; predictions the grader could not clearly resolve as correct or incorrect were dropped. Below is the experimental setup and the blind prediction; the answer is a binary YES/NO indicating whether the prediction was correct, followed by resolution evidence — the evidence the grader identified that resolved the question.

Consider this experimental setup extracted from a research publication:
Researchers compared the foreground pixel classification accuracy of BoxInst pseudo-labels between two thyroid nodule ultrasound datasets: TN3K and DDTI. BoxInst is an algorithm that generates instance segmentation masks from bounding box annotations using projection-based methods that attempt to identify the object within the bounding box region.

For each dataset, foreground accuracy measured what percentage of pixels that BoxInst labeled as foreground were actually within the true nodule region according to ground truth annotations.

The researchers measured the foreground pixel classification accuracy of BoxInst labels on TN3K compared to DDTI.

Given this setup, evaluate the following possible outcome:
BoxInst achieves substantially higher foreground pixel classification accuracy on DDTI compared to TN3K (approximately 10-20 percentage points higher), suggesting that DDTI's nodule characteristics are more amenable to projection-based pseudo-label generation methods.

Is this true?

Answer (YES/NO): YES